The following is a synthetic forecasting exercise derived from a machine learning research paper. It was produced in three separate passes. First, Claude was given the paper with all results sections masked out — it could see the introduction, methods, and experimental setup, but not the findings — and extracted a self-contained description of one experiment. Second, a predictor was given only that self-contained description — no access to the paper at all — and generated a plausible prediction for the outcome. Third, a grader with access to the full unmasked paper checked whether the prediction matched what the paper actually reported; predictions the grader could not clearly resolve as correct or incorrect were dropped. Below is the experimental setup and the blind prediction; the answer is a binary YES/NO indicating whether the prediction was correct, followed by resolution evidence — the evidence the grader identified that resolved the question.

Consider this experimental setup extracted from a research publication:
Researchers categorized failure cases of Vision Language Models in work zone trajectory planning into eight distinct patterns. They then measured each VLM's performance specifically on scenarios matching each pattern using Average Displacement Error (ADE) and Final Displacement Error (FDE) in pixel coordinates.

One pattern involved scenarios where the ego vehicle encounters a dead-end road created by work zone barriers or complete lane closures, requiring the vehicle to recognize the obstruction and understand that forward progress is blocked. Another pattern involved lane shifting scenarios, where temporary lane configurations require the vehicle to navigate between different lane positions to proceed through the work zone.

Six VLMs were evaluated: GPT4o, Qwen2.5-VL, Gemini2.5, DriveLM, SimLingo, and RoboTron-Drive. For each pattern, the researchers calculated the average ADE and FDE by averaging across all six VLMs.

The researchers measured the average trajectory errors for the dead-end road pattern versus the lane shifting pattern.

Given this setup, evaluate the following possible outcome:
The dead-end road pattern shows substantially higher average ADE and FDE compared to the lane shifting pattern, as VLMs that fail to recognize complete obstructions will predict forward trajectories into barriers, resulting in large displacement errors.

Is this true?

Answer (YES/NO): YES